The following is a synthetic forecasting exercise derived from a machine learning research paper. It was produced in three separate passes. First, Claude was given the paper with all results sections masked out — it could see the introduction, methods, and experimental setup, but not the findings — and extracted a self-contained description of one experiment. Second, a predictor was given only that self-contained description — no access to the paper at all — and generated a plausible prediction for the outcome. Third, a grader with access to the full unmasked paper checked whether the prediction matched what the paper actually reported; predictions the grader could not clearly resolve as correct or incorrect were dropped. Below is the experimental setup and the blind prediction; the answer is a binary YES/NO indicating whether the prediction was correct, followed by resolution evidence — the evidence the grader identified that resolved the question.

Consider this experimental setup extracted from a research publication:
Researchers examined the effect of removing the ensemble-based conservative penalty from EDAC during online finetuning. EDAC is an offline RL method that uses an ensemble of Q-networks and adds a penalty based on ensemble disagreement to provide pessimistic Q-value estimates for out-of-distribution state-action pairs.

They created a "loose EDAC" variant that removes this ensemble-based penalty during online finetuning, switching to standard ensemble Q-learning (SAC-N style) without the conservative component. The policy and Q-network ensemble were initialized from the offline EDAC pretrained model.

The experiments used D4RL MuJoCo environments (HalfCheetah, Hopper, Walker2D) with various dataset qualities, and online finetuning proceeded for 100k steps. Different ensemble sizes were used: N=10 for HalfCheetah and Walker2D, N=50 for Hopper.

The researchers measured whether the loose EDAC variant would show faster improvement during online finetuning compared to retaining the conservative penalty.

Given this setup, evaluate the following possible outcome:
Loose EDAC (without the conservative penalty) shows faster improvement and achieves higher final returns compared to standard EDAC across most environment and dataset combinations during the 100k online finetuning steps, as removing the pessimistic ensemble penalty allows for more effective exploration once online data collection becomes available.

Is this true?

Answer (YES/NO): NO